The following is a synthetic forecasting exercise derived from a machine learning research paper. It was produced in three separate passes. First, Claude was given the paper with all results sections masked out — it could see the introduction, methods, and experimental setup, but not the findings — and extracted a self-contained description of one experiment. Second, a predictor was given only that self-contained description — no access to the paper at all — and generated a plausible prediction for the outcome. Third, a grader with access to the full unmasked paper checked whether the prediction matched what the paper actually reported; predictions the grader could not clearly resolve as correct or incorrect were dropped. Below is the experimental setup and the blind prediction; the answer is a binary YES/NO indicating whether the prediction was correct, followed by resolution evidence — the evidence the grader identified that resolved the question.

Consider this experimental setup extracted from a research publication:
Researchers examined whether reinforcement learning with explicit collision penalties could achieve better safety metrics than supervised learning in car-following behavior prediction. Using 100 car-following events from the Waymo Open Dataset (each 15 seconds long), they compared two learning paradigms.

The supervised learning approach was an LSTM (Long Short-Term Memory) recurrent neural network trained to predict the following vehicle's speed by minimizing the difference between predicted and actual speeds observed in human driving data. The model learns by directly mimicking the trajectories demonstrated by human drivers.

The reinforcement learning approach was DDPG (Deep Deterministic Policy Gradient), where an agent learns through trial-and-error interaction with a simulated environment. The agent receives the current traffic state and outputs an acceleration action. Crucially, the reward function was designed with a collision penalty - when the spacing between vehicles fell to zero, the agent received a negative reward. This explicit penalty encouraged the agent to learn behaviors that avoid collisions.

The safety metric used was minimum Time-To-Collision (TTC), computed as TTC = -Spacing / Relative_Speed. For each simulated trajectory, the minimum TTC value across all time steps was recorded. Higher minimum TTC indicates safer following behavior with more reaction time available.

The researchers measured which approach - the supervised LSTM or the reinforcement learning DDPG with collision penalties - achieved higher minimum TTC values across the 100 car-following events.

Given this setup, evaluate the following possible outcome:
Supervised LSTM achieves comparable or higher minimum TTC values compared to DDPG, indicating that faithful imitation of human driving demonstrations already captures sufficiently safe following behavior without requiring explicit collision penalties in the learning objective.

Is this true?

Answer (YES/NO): NO